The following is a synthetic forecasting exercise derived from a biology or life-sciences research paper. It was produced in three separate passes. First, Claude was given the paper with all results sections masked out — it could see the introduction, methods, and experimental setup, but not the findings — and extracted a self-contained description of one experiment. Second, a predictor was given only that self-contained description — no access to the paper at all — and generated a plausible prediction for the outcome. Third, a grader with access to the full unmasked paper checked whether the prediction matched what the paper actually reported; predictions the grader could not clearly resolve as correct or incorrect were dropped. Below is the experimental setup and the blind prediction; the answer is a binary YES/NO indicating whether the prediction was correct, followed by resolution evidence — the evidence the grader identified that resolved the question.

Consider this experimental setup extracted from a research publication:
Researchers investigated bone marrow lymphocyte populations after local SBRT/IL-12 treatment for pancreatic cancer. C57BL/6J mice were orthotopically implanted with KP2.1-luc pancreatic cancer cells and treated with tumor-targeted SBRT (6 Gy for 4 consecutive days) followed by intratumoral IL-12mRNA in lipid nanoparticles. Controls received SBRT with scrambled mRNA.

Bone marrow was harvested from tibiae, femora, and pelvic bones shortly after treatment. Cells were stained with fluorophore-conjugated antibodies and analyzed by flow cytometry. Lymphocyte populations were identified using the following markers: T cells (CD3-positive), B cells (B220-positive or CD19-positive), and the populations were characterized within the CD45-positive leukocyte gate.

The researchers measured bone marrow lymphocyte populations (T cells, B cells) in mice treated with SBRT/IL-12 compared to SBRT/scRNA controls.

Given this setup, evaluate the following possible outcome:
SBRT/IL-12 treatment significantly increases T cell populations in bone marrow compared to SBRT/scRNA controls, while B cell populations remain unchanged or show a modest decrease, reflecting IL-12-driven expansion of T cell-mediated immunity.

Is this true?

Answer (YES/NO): NO